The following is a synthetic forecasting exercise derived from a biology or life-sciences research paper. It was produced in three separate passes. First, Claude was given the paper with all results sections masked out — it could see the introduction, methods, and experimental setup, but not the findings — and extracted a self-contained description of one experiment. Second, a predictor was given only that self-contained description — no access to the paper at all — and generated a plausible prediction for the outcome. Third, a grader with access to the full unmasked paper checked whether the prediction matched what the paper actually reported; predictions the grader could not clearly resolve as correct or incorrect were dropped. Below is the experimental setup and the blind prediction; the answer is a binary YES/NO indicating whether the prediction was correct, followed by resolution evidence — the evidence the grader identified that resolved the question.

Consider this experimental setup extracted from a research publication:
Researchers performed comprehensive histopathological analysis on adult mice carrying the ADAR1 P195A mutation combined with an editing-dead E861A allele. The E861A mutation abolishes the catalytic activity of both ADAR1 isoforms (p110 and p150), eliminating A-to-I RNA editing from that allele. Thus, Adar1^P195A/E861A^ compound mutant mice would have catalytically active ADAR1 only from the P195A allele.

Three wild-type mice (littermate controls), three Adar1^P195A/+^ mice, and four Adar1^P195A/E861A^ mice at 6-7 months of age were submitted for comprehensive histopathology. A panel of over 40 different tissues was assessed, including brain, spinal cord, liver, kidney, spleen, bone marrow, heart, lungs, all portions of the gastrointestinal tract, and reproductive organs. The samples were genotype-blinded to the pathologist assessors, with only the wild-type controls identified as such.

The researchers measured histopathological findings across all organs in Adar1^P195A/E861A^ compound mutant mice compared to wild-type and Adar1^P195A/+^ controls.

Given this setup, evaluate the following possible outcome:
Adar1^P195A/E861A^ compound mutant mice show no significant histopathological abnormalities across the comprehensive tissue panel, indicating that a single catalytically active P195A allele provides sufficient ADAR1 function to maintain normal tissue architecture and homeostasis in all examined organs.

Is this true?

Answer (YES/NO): YES